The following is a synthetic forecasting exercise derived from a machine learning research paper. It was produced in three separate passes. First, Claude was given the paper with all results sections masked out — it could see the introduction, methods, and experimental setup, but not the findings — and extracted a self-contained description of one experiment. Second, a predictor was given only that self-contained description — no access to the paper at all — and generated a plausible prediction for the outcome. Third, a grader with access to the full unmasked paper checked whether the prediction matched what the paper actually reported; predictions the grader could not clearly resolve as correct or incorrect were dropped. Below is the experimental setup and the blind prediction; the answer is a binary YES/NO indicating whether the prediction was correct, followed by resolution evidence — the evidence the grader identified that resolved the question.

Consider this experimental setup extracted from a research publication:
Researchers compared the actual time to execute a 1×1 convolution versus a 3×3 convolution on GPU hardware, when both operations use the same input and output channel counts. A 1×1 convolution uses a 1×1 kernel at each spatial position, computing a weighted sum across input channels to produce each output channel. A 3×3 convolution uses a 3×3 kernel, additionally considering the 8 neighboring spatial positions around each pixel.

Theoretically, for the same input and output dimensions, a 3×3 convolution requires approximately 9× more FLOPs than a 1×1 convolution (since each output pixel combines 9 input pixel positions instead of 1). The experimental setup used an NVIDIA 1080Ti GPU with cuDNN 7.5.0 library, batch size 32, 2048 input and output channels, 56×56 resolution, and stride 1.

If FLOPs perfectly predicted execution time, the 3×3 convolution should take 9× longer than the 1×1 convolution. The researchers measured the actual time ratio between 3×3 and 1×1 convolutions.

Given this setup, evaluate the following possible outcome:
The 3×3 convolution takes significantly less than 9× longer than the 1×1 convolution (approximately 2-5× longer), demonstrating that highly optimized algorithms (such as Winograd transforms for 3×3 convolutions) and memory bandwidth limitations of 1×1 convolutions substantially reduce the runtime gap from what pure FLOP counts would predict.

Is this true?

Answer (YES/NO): YES